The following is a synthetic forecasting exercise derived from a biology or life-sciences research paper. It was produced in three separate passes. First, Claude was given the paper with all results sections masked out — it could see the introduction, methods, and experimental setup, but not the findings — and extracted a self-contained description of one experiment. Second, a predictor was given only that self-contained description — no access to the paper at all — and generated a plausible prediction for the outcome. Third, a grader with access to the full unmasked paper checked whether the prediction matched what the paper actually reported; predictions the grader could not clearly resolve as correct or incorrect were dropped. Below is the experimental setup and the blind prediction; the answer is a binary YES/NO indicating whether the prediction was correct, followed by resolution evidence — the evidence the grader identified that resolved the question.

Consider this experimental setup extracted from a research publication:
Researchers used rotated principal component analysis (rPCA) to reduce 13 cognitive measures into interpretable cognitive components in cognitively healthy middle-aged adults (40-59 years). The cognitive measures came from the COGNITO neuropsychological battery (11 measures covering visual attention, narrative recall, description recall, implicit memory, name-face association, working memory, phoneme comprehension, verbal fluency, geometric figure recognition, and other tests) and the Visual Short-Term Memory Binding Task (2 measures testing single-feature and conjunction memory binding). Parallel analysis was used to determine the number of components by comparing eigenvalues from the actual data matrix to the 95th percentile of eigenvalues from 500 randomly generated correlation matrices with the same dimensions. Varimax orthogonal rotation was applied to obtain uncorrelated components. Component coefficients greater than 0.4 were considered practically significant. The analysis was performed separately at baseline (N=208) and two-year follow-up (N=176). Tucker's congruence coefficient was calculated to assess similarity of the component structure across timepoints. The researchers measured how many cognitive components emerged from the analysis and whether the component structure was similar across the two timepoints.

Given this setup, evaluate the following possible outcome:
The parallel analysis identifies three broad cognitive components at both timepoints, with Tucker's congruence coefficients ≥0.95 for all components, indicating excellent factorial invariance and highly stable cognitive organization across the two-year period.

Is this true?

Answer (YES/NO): NO